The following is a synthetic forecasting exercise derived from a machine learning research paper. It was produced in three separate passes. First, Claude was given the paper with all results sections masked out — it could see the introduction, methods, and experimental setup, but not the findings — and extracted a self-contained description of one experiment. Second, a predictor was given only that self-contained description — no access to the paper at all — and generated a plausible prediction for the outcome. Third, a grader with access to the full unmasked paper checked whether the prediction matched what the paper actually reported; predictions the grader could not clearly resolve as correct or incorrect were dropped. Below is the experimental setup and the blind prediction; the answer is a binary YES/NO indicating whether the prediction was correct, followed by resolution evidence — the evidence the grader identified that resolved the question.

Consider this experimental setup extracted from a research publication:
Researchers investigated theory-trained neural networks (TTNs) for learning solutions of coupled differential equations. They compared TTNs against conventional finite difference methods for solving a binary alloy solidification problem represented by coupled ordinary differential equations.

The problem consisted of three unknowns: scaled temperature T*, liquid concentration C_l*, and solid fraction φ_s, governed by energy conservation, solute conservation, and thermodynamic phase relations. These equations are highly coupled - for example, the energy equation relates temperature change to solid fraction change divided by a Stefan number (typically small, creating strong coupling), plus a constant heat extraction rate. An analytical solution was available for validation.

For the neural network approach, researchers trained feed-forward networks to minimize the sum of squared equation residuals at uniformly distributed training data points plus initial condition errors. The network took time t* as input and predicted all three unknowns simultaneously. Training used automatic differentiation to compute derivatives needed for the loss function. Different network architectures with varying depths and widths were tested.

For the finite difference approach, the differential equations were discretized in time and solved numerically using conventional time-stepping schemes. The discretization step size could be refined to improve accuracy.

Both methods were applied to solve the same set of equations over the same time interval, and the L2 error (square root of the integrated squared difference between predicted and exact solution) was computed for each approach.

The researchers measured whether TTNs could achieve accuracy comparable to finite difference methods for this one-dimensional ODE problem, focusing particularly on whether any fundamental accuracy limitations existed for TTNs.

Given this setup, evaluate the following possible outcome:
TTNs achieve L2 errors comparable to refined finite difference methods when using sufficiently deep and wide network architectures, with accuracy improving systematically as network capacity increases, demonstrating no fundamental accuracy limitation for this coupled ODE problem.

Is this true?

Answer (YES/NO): NO